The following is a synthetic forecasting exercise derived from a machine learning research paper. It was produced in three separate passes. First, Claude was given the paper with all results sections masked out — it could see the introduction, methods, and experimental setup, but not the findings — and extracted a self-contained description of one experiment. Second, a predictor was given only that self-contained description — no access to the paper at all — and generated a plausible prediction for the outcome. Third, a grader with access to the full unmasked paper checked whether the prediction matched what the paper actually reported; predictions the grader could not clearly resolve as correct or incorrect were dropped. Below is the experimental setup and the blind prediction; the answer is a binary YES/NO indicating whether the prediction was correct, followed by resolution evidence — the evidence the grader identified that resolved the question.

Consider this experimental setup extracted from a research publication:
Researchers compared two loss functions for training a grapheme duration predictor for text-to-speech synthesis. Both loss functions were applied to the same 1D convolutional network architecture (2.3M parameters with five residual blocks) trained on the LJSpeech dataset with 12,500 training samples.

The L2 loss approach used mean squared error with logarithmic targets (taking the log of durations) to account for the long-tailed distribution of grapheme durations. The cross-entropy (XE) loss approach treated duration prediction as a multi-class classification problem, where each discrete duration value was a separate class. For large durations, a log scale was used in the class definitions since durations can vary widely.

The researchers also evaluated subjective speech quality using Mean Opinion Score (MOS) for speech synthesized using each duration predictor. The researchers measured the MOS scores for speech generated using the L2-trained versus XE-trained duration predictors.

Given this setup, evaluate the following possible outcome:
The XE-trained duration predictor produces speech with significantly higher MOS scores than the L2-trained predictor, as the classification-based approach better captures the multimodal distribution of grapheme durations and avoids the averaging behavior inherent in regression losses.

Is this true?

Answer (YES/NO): NO